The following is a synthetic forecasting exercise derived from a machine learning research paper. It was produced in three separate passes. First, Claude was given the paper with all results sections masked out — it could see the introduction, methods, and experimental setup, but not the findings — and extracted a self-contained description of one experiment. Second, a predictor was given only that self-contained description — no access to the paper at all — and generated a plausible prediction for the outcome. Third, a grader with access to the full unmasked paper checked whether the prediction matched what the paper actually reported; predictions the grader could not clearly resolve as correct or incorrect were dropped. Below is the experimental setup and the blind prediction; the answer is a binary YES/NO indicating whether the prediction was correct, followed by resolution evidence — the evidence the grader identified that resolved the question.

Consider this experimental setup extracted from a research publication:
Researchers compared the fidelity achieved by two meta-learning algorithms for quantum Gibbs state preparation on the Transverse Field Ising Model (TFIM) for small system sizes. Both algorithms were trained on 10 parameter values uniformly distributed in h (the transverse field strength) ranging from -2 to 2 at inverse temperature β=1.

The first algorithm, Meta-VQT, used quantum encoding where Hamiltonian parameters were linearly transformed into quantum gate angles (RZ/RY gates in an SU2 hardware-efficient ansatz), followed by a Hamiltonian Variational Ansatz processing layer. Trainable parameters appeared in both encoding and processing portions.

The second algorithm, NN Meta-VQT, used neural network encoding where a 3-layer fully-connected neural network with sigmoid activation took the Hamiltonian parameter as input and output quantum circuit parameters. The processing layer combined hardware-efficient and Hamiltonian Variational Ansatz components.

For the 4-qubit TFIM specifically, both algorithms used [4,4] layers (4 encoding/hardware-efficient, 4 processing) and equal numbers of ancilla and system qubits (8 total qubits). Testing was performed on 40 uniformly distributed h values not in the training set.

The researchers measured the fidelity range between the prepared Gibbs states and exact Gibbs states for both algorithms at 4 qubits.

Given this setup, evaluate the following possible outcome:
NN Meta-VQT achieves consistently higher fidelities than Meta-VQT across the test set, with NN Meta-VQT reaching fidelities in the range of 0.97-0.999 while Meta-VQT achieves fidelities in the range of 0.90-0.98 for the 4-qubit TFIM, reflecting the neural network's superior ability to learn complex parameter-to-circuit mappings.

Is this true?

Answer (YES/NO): NO